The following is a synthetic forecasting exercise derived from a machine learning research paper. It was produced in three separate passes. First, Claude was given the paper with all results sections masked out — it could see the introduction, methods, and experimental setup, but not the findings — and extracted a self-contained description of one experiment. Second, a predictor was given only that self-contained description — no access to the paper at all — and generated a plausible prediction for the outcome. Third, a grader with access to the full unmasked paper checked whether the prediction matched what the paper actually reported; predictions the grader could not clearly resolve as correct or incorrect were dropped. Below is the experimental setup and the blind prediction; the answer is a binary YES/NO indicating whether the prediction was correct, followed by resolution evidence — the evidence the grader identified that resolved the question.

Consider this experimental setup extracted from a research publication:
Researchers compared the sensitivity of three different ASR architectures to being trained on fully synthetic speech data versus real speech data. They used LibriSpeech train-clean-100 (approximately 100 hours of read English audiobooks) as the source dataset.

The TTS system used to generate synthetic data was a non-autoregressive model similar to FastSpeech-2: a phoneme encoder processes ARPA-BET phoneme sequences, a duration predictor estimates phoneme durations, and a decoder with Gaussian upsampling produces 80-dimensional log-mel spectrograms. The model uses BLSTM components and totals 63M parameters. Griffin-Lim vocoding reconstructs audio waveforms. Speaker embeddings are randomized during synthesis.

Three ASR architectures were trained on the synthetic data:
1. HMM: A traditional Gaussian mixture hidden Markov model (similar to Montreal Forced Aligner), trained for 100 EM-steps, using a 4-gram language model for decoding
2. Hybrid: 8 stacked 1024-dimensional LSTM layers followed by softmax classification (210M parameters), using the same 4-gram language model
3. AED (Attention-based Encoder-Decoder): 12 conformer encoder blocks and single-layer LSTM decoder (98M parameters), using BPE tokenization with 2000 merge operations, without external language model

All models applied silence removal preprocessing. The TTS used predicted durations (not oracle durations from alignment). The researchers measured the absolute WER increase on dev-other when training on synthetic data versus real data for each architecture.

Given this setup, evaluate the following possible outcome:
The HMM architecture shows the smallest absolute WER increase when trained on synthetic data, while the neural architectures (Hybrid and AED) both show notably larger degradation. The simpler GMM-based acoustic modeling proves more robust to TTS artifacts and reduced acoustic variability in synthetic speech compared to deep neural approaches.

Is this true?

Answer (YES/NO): YES